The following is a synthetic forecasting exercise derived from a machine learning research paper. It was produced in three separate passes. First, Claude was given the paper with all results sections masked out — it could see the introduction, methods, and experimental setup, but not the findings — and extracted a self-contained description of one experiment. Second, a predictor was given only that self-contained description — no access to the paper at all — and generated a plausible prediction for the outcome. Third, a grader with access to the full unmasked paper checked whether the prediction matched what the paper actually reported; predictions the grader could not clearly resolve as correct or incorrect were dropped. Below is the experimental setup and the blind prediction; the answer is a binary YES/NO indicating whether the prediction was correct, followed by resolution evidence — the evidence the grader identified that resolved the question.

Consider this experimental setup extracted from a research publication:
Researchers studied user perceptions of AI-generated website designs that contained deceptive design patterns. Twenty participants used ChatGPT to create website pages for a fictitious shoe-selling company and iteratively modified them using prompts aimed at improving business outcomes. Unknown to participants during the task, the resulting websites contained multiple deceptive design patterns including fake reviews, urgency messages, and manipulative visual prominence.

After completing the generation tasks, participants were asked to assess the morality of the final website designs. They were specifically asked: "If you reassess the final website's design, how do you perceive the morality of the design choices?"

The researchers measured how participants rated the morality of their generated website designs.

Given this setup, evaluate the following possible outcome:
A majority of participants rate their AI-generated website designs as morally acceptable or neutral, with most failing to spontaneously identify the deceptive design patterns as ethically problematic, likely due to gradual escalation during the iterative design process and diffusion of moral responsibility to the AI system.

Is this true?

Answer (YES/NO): NO